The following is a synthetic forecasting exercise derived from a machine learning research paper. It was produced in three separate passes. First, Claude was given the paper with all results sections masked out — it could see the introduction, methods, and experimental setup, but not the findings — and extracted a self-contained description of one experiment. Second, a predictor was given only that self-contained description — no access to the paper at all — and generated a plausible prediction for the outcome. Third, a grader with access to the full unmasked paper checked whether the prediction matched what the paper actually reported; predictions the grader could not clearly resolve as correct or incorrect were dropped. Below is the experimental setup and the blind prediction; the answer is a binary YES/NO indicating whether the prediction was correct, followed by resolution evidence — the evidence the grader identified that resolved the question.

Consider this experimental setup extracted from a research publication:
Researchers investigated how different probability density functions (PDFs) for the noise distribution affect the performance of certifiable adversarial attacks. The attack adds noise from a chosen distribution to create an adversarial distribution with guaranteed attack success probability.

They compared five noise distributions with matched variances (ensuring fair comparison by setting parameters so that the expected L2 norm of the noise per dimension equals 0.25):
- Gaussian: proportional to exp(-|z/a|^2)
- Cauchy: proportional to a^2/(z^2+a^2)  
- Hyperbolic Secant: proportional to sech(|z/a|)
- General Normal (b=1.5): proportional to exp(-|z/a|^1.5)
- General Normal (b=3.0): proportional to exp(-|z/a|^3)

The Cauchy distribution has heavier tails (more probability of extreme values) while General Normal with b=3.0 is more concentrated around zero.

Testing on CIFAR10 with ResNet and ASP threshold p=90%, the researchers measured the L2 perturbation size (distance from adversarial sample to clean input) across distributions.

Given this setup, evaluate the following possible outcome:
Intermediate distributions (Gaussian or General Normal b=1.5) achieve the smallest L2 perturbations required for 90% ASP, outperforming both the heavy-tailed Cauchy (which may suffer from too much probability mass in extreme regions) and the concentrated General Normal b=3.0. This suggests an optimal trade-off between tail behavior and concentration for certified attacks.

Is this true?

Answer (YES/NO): NO